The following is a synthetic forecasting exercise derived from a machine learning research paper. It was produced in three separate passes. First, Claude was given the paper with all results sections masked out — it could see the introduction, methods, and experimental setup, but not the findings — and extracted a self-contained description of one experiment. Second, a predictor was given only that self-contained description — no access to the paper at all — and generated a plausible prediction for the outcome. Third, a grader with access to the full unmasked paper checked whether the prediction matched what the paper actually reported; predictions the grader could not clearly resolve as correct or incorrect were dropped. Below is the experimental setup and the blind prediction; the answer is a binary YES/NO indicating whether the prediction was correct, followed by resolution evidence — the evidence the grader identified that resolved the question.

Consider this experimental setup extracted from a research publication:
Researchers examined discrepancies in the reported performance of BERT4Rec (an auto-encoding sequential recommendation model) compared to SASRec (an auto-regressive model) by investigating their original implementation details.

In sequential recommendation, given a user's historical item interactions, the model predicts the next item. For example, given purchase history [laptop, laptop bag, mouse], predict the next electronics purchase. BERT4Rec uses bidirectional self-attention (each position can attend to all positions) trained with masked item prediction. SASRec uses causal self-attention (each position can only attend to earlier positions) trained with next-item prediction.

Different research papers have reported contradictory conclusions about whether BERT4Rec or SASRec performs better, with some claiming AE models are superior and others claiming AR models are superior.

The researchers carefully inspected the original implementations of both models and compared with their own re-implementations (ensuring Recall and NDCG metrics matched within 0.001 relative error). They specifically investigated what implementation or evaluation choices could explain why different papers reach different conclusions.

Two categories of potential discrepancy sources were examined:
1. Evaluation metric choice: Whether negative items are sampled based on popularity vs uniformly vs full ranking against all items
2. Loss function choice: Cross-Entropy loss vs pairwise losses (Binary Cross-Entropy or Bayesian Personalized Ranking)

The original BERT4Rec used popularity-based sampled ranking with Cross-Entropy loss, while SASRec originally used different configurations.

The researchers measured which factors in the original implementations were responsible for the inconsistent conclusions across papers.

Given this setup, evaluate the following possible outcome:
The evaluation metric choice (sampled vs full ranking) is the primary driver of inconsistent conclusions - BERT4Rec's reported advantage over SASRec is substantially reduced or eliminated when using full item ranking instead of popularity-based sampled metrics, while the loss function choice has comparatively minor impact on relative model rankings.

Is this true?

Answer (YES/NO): YES